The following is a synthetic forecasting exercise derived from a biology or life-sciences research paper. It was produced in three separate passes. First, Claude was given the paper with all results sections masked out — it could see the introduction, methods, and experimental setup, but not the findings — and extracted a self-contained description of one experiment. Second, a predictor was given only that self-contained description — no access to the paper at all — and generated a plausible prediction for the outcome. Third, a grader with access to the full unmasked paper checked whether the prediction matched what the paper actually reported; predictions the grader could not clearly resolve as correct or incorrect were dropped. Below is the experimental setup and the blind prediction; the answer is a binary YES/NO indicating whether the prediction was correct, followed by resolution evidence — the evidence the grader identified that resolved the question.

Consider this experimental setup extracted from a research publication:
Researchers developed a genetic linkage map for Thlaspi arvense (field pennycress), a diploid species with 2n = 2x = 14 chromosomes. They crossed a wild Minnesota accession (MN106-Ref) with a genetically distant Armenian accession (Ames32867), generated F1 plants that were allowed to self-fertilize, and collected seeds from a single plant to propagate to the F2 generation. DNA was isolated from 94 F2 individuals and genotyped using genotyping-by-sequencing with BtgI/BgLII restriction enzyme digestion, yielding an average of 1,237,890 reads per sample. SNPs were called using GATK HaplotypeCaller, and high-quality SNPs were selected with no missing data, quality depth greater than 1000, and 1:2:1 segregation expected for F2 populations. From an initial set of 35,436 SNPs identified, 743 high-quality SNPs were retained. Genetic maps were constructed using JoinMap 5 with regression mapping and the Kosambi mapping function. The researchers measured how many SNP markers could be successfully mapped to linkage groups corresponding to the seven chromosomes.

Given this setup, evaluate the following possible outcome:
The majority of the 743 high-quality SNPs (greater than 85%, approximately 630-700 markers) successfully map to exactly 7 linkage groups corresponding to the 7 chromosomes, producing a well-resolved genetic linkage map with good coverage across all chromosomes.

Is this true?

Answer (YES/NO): NO